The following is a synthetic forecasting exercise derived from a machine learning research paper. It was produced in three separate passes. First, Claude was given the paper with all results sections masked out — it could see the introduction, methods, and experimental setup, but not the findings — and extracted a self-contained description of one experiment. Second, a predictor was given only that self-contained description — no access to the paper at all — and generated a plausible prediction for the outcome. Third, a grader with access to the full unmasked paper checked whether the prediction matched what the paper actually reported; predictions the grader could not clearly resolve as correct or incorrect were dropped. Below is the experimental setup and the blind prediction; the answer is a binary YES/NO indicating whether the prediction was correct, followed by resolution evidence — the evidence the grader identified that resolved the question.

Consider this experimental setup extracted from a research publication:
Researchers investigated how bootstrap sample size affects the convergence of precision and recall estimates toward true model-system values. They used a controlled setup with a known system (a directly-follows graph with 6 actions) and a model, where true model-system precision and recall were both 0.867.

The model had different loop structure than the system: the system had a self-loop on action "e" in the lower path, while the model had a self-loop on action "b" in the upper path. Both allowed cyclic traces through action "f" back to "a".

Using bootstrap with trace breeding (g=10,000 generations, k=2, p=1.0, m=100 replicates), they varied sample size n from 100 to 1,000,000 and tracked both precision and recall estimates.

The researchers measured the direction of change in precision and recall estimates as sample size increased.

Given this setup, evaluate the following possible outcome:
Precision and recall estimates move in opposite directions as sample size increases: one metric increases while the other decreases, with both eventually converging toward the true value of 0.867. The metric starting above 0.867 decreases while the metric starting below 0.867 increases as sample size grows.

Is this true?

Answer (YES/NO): YES